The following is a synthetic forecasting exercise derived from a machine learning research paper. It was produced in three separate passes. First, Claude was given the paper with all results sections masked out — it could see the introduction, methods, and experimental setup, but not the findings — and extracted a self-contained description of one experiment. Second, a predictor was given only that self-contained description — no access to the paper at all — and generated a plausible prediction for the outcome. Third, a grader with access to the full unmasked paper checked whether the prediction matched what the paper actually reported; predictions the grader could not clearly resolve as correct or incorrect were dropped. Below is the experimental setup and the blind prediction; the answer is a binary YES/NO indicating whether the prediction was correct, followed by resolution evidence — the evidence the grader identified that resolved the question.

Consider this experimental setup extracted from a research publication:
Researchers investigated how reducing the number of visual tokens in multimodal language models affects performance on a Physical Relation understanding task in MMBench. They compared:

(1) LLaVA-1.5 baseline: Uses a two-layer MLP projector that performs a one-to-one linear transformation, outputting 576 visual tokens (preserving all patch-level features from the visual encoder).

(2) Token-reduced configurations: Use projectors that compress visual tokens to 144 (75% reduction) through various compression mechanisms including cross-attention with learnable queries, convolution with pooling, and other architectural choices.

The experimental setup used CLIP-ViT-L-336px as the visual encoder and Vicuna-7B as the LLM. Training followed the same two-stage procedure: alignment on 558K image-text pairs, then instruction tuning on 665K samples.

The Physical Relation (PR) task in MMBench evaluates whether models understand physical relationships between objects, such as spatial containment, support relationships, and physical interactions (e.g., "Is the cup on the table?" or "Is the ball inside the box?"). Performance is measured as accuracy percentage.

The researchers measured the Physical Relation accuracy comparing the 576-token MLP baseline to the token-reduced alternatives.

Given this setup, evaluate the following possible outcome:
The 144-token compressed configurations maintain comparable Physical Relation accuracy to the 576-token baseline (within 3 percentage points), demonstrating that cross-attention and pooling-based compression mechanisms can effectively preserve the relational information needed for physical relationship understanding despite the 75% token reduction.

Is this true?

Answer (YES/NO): NO